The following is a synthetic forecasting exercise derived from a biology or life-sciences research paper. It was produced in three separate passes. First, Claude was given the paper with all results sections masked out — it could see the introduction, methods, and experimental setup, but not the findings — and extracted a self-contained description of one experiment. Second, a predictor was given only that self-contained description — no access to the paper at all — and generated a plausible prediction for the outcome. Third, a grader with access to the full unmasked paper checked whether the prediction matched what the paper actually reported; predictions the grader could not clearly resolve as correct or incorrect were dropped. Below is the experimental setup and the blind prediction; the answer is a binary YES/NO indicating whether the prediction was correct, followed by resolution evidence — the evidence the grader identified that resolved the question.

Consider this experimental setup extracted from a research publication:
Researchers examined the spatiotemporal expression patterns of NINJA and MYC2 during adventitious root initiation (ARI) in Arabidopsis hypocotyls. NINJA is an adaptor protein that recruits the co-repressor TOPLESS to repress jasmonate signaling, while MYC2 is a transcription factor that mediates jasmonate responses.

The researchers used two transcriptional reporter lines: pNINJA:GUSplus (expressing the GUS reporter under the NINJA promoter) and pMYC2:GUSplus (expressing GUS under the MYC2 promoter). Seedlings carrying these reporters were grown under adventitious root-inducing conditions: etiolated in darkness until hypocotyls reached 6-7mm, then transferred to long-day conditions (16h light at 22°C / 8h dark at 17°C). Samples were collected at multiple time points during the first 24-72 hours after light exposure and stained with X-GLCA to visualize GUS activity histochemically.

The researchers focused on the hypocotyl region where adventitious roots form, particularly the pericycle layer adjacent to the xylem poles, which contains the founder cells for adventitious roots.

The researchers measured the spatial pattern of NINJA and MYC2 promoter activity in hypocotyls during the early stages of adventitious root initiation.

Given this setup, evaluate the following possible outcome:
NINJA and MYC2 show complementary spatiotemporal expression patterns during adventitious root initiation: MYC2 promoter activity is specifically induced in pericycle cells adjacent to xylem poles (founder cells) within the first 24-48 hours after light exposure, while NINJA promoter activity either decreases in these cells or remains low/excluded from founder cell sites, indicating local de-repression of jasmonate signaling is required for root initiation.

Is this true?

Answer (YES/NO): NO